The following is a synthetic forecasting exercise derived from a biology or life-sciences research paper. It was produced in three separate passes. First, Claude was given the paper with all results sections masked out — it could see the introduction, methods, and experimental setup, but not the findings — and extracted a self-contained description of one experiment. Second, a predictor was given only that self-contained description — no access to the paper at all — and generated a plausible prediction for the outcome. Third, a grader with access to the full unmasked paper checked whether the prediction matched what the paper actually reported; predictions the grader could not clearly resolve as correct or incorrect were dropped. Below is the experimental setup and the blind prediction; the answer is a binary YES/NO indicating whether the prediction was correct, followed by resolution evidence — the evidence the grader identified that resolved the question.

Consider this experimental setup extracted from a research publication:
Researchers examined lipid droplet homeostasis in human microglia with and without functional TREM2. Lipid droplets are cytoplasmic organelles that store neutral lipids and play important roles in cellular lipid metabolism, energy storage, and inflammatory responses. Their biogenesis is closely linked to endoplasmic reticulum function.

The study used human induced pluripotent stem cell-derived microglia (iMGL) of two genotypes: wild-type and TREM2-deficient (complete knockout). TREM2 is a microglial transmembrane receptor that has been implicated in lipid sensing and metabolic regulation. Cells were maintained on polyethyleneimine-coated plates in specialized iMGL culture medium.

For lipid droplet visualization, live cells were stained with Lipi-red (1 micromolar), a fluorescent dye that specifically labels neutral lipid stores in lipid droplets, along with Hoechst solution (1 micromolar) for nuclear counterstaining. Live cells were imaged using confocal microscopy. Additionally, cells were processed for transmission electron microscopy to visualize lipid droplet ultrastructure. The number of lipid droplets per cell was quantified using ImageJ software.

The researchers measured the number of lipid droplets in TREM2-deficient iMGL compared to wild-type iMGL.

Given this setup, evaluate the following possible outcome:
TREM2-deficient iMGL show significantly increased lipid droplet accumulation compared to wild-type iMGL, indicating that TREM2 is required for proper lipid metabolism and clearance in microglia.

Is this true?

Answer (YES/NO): YES